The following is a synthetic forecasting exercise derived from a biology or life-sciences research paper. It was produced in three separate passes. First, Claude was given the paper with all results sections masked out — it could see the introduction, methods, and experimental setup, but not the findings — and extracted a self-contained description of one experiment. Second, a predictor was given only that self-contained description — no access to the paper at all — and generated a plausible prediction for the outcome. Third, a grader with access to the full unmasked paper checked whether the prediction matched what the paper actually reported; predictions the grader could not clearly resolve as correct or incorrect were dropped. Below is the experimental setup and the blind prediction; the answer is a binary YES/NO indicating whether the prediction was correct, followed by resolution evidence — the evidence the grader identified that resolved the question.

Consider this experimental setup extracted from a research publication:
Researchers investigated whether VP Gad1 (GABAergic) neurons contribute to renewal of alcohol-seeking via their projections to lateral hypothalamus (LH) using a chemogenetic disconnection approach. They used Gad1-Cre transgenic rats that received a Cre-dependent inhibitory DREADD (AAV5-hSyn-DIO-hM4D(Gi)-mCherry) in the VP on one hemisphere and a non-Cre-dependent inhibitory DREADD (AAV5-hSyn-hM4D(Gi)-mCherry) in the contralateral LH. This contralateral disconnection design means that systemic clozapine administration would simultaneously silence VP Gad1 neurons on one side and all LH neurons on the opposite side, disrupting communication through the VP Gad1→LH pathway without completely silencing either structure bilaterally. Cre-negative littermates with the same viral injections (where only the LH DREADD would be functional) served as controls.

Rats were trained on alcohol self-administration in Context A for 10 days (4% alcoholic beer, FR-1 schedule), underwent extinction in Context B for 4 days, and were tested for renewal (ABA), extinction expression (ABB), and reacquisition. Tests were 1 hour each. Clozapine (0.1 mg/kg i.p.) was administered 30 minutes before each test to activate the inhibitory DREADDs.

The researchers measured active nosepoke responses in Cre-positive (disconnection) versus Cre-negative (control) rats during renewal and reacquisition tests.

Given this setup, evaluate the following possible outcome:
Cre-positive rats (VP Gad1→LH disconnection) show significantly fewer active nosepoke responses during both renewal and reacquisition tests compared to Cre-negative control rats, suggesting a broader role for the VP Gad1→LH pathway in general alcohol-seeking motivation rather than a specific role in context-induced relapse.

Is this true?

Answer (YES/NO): NO